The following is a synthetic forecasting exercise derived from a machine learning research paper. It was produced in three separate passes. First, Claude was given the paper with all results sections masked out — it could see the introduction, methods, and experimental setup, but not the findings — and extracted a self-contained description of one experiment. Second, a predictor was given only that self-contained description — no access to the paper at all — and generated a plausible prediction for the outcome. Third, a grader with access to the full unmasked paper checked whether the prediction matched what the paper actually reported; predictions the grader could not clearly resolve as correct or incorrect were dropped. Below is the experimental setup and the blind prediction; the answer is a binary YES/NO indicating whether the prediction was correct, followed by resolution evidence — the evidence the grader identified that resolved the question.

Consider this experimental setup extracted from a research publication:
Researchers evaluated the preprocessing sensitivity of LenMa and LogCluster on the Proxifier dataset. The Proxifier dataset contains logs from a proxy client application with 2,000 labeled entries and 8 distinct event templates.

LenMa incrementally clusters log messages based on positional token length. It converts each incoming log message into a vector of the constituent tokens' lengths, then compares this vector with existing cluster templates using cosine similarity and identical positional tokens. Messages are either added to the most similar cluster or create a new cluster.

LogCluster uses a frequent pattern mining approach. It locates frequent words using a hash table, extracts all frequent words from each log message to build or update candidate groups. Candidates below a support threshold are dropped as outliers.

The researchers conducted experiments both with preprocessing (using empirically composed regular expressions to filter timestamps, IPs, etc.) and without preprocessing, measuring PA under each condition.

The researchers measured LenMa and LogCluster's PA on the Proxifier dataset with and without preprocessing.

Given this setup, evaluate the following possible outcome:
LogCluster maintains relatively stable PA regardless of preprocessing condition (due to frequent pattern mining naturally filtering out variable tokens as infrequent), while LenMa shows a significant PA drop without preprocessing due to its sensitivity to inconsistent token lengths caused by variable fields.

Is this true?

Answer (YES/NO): NO